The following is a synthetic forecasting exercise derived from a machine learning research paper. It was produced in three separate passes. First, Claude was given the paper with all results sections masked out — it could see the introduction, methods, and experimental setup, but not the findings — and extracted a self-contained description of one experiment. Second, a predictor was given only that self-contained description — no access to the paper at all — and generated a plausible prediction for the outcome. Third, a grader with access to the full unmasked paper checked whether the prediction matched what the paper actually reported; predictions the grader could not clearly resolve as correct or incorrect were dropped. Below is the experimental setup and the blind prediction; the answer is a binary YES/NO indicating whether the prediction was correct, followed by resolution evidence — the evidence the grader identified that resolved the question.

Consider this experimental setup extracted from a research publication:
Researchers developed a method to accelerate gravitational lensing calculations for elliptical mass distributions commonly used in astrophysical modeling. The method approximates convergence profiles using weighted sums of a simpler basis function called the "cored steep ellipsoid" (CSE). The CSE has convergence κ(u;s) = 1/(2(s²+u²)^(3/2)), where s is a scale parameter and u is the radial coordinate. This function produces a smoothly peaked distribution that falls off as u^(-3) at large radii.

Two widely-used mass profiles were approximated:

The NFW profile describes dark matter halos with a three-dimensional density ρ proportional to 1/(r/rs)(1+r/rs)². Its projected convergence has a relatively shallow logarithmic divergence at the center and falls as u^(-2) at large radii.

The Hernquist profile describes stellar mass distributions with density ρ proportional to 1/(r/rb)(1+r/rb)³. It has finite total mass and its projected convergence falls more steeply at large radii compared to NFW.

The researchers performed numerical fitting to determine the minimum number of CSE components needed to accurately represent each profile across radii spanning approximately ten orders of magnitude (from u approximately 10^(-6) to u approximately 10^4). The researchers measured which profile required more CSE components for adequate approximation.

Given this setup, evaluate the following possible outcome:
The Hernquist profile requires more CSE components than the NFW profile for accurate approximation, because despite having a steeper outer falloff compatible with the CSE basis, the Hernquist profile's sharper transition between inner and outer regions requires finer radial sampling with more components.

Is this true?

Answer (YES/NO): NO